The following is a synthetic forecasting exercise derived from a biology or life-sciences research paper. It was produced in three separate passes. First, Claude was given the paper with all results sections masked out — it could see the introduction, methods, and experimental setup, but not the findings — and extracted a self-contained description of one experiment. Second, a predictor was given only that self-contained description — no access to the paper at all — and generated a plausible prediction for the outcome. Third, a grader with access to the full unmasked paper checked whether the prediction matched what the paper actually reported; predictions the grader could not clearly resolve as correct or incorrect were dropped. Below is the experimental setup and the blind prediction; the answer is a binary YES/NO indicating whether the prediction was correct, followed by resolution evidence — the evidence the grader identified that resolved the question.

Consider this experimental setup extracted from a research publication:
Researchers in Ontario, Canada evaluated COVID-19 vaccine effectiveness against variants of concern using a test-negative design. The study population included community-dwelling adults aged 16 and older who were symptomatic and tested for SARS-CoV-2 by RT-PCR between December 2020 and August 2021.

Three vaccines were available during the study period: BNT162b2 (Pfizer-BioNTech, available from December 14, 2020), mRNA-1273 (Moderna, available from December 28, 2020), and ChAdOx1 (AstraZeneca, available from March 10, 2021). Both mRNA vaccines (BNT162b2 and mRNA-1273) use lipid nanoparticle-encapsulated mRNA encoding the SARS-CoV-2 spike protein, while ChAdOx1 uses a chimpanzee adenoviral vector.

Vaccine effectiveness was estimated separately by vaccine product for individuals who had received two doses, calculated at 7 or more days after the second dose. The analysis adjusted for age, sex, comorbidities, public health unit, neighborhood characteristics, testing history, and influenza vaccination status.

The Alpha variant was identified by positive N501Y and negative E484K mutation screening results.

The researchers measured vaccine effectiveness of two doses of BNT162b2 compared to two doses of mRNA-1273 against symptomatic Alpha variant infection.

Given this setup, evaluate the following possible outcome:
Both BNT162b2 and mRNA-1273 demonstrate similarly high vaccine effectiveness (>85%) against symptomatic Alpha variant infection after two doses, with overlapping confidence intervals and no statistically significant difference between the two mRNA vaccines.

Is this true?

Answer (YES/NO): YES